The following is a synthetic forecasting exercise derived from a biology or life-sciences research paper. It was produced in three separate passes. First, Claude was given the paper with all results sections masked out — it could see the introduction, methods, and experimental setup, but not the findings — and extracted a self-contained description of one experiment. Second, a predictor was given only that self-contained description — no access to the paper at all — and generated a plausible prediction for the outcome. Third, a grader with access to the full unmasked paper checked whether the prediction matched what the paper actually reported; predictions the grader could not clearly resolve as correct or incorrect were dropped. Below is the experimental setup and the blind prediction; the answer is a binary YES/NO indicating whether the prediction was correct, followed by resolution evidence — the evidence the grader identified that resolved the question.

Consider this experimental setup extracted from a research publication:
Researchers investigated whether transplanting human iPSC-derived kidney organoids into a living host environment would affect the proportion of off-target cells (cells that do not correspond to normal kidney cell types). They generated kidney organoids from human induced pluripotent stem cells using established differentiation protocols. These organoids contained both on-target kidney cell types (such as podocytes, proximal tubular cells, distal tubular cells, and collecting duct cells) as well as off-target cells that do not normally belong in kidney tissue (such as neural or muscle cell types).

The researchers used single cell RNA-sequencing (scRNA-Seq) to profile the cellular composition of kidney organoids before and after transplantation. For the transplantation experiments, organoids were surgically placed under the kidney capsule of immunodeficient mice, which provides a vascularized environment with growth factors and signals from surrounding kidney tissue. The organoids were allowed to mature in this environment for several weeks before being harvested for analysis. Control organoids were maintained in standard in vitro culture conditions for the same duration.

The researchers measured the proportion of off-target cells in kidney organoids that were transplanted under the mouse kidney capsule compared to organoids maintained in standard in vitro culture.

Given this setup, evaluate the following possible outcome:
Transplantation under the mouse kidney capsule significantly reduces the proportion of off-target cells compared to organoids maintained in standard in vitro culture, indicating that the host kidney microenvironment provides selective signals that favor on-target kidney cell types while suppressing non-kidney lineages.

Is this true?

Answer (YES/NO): YES